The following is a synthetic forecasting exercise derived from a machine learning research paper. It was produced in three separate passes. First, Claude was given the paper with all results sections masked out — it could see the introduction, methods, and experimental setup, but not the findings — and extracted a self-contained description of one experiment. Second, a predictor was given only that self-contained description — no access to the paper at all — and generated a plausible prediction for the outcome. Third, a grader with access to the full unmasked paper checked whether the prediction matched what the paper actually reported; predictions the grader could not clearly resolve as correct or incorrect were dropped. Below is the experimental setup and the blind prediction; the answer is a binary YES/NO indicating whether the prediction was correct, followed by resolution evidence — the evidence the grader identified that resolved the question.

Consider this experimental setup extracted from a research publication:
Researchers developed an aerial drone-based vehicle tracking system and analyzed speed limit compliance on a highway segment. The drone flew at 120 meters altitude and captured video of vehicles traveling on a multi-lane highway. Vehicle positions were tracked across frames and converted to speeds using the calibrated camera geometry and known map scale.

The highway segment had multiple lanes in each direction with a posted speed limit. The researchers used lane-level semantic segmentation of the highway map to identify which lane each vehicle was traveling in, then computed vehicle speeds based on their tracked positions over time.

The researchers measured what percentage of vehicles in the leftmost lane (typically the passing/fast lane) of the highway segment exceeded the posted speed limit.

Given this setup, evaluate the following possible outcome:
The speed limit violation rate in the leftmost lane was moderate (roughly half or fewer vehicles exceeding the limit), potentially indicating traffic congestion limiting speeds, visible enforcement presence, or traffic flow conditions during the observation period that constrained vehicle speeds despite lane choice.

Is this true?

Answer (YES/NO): NO